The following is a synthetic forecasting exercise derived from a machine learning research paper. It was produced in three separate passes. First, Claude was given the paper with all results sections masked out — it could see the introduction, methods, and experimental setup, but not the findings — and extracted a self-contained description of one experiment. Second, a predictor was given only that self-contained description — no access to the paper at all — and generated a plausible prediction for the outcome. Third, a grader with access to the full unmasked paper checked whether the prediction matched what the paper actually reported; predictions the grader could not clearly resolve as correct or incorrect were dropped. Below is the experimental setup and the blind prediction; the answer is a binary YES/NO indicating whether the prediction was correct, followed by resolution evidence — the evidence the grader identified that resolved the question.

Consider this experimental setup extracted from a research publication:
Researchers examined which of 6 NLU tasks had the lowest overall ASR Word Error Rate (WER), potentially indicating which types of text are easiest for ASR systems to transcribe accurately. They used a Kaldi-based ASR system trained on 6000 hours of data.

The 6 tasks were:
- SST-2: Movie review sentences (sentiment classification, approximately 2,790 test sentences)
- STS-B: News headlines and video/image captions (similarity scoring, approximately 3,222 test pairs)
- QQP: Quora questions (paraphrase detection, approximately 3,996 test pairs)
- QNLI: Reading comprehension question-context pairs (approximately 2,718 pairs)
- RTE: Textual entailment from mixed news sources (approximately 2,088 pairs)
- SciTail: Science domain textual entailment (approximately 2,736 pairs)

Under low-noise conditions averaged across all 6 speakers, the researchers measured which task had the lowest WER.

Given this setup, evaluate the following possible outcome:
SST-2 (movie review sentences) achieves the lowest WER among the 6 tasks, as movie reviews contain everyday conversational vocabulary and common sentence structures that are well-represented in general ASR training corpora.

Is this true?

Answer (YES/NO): NO